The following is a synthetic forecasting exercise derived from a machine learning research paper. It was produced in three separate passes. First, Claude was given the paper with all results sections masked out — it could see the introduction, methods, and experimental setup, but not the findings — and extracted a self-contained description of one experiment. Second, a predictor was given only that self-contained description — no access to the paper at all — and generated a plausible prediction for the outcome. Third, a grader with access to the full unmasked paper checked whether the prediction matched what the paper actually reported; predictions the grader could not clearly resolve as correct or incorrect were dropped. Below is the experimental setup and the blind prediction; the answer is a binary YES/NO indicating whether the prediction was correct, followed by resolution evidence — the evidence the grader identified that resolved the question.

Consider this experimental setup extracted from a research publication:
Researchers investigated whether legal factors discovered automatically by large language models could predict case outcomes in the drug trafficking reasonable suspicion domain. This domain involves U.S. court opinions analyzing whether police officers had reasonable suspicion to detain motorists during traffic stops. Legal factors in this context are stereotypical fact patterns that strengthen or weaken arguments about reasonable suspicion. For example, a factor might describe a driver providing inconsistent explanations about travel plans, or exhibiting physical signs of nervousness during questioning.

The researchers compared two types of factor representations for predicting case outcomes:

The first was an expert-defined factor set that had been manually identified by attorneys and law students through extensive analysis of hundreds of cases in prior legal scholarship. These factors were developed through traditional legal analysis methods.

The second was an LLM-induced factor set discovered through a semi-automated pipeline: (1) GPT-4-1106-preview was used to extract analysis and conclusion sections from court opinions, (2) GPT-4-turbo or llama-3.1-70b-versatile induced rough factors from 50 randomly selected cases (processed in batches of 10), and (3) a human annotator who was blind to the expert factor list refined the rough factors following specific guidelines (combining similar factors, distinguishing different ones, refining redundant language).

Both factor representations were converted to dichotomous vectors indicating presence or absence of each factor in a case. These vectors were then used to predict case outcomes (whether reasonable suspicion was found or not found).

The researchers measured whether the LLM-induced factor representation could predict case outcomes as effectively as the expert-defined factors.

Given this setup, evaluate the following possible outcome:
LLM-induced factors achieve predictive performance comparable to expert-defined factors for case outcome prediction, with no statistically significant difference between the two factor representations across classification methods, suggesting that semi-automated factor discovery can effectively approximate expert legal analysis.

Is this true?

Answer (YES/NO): NO